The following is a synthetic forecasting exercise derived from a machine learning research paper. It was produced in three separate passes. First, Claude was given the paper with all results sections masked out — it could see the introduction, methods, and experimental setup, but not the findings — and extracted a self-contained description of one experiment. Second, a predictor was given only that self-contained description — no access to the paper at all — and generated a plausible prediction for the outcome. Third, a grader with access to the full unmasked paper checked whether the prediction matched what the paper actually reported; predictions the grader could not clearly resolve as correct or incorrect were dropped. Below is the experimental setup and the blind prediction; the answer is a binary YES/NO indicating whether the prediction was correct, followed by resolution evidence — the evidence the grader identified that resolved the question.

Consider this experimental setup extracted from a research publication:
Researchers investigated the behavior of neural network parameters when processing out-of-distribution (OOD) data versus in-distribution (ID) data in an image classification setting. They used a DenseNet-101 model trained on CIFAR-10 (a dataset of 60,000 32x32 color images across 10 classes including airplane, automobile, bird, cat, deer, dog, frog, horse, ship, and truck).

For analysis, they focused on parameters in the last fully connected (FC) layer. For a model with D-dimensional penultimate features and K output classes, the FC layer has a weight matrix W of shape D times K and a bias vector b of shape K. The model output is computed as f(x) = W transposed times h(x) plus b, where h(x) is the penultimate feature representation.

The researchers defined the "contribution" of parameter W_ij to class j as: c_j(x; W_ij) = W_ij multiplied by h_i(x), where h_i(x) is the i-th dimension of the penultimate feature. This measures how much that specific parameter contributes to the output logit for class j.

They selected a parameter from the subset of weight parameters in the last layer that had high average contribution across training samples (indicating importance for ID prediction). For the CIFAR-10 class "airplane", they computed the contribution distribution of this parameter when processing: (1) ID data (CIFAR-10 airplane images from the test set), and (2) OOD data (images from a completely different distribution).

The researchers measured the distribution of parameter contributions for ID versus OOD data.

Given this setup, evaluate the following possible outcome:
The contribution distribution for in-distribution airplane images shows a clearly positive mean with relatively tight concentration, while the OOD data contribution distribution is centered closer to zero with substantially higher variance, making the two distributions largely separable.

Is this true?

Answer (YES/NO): NO